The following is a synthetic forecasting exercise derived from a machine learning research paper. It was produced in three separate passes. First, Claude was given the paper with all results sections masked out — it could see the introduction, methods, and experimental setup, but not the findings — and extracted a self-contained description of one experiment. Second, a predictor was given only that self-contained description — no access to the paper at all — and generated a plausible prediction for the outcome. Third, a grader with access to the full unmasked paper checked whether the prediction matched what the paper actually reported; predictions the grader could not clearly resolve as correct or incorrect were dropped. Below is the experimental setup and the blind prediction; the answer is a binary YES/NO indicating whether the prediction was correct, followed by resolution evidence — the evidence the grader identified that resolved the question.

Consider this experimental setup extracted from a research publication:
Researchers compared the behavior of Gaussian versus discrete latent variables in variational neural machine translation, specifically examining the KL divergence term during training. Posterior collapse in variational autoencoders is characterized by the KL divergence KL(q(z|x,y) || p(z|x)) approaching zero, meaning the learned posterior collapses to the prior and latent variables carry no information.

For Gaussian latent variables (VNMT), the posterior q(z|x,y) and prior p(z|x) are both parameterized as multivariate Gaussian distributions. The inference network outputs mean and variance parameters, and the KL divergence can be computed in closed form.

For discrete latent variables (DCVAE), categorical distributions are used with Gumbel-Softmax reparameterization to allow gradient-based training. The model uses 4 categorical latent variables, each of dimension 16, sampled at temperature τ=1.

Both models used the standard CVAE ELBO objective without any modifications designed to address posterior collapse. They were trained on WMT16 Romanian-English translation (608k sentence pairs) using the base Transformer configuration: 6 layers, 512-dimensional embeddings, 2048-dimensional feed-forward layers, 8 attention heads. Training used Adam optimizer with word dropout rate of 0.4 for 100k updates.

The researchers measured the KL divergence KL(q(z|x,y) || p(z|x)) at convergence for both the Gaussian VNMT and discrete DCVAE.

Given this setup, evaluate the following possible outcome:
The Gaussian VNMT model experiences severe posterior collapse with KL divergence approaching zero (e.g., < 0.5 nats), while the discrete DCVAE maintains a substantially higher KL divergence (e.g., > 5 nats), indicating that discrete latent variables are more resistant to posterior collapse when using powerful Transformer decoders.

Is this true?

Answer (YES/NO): NO